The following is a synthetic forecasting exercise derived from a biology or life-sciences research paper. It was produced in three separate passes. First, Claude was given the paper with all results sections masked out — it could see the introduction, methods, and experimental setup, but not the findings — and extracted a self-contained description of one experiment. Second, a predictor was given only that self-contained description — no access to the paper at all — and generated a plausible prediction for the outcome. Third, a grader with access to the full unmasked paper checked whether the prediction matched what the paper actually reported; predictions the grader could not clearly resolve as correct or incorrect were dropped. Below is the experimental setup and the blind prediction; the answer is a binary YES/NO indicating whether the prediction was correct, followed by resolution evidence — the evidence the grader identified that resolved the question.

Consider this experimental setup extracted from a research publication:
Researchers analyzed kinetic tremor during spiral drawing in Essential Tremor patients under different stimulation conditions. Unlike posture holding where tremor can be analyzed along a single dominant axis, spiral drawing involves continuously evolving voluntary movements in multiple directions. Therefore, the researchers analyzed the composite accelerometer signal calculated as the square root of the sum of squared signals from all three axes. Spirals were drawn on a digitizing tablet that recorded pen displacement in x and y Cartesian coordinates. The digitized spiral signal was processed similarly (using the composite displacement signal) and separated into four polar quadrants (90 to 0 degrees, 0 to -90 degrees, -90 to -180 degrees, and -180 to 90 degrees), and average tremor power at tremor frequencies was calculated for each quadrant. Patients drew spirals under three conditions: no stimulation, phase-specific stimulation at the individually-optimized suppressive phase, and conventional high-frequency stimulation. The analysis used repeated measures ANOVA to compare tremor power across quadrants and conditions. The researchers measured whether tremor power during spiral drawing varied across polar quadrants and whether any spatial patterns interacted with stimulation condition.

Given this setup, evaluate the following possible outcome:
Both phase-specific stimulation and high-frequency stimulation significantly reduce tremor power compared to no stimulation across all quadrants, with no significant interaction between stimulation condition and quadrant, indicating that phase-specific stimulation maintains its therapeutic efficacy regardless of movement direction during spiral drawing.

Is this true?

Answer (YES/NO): NO